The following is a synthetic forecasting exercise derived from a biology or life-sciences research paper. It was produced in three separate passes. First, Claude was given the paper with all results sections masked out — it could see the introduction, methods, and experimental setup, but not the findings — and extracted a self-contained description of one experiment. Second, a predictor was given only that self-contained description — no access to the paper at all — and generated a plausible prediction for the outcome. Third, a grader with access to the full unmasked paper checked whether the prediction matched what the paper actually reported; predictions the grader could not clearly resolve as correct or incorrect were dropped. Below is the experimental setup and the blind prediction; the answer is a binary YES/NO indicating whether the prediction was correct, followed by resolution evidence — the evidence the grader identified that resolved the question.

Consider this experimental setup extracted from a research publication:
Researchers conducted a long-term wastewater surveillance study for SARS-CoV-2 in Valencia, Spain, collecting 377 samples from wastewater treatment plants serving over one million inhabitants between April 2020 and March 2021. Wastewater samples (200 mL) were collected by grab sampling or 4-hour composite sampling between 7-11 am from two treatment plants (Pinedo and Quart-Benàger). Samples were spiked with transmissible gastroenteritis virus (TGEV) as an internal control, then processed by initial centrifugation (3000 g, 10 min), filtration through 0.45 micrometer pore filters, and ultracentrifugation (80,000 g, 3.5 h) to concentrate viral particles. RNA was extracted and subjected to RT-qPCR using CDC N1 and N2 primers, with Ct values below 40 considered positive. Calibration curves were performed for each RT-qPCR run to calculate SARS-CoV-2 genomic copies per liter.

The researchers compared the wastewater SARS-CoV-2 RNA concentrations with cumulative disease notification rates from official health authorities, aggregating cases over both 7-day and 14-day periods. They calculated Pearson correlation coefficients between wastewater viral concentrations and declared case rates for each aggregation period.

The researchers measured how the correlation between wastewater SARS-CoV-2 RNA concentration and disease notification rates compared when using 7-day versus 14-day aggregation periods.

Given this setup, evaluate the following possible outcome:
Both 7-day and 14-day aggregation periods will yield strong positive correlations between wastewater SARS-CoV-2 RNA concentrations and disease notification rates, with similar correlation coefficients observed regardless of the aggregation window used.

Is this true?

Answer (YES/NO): NO